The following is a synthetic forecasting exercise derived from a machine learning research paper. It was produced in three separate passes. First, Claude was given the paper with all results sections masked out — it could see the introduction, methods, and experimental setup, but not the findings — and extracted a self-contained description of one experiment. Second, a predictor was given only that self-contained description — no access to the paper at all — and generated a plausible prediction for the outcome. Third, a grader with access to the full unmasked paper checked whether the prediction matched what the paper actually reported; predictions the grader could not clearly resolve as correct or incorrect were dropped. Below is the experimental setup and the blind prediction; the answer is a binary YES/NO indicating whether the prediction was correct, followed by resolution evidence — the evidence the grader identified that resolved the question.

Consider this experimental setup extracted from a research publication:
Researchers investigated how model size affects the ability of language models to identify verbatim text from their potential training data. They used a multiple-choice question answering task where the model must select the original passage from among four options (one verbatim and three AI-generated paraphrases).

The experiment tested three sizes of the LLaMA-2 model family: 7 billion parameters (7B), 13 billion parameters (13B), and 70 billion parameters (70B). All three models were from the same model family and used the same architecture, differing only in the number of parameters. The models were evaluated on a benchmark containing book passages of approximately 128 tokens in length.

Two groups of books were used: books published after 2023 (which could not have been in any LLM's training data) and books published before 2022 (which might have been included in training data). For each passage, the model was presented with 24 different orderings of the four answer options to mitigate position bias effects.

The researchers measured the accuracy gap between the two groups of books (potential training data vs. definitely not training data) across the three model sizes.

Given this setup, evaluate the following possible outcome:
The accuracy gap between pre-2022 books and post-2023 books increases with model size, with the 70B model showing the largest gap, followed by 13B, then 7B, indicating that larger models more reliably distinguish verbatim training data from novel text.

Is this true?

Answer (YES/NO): YES